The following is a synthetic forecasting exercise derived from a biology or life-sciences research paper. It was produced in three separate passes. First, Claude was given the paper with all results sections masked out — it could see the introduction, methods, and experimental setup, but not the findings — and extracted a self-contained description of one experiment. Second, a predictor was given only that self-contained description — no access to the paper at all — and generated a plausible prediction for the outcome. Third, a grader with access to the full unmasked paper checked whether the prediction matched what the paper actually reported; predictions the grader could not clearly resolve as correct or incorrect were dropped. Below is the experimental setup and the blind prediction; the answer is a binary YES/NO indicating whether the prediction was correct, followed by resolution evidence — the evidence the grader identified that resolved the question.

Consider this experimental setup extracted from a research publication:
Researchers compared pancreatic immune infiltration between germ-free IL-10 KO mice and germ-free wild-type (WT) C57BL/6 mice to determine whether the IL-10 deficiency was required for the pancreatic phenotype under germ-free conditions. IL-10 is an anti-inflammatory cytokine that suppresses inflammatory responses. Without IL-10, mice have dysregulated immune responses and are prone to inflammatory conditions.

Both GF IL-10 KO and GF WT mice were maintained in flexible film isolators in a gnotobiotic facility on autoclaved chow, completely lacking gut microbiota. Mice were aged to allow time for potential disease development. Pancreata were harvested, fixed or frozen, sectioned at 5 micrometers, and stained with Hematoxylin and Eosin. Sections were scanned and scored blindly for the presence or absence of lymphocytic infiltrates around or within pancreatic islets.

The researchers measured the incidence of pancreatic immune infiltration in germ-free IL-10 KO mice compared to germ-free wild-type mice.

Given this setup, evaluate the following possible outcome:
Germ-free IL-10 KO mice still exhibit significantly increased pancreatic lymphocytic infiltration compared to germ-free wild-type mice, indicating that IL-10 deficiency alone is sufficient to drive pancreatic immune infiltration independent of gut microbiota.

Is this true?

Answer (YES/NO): NO